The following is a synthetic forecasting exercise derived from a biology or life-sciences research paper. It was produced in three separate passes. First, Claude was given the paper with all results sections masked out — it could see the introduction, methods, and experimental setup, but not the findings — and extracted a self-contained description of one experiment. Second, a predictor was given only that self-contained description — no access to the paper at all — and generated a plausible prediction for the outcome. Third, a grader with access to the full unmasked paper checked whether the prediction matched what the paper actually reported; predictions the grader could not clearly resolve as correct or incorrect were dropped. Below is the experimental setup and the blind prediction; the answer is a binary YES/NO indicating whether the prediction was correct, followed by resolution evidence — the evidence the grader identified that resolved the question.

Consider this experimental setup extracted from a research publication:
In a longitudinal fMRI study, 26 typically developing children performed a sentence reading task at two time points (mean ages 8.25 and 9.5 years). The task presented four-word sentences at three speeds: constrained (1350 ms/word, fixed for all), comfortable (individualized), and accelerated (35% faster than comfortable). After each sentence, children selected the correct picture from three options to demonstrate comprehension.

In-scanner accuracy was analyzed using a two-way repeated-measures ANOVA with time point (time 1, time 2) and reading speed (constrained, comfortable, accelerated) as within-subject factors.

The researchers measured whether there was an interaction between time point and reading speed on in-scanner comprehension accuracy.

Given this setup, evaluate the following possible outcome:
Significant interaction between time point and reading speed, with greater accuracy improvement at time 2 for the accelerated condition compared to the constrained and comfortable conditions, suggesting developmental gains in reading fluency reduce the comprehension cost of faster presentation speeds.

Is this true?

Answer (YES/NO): NO